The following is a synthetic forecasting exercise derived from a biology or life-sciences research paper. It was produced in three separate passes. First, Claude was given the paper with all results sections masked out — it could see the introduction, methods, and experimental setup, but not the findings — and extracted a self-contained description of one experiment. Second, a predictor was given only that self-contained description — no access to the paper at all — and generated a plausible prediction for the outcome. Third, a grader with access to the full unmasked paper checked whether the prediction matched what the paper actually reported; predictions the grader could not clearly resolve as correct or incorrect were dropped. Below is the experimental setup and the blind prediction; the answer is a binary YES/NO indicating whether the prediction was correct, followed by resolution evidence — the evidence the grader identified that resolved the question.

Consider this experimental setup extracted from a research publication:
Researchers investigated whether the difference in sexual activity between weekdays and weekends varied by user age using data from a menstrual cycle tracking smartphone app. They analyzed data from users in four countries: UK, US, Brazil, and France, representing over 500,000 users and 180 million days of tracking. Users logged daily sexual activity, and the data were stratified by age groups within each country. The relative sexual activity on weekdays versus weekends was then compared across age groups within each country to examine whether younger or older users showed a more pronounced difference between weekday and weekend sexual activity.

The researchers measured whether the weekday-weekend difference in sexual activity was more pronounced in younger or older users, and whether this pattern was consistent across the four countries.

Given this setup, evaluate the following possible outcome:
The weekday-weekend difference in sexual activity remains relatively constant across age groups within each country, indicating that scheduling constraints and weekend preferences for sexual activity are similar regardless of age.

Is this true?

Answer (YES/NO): NO